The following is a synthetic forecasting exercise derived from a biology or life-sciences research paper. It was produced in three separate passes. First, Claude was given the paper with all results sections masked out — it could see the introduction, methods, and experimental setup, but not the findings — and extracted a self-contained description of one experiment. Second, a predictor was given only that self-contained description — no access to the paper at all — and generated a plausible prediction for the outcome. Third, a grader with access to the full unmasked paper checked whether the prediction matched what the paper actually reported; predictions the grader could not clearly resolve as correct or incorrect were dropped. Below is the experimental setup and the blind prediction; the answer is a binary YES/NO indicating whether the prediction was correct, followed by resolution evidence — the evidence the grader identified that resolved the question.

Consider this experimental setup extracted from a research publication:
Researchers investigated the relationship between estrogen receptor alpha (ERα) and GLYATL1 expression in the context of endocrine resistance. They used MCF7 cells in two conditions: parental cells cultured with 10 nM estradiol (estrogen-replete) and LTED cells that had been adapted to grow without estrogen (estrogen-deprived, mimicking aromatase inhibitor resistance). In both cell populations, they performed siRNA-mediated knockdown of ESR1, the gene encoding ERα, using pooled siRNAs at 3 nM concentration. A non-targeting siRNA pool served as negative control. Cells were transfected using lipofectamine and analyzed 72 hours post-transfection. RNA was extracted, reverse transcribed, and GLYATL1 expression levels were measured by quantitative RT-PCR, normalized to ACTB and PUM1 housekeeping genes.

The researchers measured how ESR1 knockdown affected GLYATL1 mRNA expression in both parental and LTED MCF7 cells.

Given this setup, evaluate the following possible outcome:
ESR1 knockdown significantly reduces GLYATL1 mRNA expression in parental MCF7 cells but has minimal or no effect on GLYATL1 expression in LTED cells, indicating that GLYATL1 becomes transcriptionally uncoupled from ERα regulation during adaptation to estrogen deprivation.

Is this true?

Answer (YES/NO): NO